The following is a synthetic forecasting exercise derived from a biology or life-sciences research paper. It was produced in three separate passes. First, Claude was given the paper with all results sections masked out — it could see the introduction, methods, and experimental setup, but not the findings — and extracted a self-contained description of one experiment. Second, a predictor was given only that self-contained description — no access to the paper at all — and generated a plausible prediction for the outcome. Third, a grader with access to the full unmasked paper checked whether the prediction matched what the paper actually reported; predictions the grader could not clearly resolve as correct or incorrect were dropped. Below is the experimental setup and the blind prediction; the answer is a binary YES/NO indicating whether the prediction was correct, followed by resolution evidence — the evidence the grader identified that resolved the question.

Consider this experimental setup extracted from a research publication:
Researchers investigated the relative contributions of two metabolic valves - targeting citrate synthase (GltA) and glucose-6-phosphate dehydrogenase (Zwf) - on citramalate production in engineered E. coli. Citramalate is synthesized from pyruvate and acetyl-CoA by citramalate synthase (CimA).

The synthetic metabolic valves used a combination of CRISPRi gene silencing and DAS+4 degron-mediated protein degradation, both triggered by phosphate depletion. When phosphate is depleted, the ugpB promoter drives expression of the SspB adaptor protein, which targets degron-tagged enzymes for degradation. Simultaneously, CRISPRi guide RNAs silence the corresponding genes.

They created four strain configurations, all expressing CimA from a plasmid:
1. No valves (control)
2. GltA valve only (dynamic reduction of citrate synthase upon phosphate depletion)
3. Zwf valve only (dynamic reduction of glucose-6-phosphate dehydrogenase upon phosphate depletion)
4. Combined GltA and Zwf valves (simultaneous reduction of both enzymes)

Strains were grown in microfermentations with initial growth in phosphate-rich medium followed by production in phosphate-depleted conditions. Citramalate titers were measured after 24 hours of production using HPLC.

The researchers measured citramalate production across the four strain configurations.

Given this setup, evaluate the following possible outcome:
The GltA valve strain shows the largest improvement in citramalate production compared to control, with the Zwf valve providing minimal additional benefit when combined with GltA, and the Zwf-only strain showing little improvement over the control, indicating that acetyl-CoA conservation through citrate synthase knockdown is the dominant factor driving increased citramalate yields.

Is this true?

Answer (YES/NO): NO